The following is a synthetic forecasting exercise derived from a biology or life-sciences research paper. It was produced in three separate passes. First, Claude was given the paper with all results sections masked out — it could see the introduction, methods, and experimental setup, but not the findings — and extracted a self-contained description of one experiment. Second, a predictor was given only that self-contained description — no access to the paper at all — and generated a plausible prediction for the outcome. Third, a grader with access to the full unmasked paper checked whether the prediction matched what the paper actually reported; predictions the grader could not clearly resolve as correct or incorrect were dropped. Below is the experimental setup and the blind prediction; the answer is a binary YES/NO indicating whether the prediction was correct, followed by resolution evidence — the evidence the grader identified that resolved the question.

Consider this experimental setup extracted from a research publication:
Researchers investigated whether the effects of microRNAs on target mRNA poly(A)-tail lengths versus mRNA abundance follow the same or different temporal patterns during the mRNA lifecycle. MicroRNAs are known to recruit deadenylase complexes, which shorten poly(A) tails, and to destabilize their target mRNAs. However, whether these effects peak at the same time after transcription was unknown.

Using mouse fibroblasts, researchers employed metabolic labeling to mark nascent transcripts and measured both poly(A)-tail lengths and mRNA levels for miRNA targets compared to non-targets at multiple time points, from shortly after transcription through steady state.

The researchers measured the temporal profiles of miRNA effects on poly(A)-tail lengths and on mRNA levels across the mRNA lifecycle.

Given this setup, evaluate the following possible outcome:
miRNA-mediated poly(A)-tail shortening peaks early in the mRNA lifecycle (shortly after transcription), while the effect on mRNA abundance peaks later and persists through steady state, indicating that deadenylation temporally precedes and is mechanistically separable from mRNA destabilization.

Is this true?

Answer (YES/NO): NO